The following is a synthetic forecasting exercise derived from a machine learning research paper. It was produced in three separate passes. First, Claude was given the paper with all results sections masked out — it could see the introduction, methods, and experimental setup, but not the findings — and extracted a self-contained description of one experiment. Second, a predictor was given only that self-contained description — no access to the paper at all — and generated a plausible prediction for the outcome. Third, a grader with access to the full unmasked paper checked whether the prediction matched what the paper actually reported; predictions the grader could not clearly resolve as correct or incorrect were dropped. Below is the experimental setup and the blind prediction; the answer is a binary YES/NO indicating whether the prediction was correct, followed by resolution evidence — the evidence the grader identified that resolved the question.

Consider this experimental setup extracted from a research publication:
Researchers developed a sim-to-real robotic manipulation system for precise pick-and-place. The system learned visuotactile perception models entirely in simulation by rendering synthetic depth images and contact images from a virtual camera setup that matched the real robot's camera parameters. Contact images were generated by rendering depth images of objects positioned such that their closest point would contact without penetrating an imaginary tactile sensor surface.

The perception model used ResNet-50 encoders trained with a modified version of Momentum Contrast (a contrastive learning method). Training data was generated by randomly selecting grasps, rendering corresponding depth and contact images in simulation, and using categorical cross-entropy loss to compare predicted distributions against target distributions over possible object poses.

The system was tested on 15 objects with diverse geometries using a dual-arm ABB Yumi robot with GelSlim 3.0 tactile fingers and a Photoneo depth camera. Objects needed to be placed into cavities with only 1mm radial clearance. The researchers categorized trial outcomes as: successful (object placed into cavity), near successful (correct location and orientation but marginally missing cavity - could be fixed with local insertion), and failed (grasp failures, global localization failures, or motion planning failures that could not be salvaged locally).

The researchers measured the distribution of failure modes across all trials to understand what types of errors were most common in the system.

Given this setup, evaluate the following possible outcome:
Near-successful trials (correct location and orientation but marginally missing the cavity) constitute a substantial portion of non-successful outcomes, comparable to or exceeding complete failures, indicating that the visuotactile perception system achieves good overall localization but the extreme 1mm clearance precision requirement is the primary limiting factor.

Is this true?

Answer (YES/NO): YES